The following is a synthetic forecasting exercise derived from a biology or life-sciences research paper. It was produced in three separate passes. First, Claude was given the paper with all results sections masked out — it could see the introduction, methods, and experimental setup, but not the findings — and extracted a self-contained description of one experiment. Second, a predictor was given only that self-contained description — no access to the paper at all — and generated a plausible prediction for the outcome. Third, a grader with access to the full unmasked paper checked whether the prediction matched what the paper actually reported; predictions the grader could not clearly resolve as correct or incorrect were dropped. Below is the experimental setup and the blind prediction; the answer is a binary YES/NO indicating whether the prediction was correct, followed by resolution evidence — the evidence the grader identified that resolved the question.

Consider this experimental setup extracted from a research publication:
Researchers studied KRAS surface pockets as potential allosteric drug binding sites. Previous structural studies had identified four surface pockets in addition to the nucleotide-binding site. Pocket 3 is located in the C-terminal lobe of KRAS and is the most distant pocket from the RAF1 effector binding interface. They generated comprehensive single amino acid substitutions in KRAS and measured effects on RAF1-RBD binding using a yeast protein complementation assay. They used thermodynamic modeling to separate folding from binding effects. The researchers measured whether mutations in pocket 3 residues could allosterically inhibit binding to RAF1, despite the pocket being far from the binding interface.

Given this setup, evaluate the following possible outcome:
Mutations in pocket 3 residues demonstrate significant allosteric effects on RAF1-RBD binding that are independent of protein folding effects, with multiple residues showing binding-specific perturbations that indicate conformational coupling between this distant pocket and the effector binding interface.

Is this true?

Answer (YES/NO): YES